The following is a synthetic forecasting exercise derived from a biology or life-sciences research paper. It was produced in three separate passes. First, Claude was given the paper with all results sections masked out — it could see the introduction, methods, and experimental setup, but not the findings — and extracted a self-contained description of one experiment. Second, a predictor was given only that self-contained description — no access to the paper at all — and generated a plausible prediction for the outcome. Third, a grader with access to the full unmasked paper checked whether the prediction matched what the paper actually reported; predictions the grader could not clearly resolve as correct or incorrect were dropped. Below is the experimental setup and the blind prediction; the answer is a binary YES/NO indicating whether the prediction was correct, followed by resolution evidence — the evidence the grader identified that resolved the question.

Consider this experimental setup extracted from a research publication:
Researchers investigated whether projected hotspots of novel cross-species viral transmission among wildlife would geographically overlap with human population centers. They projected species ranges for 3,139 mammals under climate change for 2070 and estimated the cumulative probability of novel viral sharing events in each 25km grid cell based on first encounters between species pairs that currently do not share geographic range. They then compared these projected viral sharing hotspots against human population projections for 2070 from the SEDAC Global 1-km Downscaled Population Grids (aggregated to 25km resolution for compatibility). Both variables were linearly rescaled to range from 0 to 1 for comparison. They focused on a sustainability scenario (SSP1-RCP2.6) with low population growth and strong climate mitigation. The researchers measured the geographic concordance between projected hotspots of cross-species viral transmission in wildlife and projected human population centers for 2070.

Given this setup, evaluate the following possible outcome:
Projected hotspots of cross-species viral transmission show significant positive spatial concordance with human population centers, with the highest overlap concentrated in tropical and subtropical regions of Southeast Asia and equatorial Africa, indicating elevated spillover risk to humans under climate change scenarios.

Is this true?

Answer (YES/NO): YES